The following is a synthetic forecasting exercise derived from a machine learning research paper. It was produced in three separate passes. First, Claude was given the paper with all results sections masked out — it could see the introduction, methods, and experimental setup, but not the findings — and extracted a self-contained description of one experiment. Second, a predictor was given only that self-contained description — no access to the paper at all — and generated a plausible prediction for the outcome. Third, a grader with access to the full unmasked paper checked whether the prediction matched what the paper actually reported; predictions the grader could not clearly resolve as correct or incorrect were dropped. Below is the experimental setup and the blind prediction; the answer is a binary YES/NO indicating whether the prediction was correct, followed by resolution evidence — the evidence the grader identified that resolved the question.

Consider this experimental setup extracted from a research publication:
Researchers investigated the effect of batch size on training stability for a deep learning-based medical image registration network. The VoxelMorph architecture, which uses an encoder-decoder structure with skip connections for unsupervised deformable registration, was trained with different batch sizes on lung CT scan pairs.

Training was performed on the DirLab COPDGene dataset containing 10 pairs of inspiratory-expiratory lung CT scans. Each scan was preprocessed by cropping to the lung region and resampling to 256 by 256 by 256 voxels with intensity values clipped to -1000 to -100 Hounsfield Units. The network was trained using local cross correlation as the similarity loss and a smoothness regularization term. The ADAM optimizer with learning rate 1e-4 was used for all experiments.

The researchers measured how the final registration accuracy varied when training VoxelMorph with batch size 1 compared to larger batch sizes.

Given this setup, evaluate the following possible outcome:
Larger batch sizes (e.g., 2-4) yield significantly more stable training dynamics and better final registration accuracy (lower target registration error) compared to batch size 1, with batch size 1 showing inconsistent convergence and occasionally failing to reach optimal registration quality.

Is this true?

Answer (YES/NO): NO